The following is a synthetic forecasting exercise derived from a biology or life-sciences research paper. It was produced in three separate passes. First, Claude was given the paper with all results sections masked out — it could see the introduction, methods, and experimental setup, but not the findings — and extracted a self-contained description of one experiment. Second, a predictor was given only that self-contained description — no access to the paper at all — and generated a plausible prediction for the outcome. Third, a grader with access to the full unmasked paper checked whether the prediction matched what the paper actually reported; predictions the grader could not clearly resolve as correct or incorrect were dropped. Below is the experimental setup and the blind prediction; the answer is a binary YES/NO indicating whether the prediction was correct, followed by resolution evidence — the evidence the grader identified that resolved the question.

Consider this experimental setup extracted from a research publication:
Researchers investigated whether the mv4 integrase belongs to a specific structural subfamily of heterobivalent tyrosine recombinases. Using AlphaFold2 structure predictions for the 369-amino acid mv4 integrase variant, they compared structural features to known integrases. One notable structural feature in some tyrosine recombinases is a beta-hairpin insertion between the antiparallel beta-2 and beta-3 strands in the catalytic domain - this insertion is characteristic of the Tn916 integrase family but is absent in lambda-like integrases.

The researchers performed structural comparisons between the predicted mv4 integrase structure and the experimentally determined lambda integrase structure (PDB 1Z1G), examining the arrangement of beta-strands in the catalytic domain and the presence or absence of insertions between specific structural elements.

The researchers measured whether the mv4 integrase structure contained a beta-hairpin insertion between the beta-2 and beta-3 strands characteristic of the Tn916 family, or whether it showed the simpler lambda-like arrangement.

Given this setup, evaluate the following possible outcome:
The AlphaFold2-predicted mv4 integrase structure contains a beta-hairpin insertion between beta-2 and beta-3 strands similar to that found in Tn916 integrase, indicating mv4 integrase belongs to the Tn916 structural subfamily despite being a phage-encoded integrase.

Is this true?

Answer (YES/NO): YES